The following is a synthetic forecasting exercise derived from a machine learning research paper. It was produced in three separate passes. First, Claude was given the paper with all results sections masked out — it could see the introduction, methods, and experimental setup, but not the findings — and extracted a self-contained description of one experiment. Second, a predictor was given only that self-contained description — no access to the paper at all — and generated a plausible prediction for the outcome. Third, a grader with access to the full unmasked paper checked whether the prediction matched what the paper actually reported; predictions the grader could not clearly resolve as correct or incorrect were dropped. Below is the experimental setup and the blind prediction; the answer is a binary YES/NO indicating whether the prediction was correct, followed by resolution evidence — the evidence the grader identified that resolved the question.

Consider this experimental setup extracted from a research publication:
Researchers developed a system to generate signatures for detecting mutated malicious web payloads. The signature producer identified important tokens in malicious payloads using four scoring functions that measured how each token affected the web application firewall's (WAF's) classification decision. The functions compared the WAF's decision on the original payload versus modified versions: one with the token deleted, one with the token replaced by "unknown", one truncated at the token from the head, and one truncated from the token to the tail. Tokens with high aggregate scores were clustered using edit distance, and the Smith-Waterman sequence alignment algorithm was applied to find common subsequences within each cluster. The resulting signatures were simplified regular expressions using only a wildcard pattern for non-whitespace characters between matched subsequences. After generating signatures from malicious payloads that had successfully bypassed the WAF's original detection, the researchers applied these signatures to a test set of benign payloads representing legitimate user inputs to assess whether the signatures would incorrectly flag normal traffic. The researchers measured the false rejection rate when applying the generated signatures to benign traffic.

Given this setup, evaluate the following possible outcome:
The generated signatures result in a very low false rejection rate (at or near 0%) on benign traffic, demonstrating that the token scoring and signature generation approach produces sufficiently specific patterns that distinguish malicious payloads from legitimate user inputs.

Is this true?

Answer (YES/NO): YES